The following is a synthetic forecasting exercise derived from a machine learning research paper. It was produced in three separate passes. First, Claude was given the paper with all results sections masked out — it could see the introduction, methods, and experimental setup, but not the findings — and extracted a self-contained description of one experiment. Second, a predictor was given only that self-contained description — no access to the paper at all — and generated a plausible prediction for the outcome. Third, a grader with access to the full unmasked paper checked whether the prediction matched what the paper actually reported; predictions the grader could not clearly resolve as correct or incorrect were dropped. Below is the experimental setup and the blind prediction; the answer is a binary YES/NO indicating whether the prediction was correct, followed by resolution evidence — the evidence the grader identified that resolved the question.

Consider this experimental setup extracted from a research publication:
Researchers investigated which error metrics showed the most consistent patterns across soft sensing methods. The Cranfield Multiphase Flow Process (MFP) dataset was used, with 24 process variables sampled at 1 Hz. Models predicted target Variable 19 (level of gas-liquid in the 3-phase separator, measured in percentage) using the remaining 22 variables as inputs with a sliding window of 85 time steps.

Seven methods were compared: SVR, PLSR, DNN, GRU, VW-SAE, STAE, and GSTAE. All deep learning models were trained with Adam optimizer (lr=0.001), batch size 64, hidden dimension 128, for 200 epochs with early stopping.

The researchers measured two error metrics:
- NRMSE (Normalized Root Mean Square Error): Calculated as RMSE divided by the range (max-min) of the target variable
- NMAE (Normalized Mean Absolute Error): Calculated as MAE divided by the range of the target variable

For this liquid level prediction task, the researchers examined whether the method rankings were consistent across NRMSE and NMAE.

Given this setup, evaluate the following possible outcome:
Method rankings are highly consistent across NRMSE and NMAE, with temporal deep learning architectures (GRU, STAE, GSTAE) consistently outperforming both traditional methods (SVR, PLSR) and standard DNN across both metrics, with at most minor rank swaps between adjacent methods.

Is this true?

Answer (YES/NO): YES